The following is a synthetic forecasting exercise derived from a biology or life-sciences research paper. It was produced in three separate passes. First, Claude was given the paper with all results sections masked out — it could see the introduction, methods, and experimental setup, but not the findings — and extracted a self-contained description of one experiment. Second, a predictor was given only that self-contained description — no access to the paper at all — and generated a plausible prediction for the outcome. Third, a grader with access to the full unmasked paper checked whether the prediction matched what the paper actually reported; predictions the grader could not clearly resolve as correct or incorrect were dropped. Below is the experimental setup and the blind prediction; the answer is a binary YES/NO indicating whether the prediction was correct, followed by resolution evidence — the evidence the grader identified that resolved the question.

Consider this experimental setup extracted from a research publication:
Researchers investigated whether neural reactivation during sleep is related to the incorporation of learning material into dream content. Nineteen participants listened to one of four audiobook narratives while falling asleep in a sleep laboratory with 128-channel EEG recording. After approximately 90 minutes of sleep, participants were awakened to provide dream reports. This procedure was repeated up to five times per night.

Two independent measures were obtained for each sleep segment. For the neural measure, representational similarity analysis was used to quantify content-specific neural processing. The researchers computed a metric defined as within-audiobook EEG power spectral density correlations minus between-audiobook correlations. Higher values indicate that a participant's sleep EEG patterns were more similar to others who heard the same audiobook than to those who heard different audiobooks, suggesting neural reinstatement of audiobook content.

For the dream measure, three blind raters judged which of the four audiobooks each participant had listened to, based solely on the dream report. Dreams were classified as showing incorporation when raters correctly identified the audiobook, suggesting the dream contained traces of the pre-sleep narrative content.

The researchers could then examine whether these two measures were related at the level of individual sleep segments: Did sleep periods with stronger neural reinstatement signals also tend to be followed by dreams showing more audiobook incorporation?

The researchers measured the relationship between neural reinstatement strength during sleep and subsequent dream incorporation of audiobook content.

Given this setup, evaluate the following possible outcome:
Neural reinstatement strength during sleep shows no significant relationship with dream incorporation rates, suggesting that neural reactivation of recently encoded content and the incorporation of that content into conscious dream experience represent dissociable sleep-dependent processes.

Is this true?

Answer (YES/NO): NO